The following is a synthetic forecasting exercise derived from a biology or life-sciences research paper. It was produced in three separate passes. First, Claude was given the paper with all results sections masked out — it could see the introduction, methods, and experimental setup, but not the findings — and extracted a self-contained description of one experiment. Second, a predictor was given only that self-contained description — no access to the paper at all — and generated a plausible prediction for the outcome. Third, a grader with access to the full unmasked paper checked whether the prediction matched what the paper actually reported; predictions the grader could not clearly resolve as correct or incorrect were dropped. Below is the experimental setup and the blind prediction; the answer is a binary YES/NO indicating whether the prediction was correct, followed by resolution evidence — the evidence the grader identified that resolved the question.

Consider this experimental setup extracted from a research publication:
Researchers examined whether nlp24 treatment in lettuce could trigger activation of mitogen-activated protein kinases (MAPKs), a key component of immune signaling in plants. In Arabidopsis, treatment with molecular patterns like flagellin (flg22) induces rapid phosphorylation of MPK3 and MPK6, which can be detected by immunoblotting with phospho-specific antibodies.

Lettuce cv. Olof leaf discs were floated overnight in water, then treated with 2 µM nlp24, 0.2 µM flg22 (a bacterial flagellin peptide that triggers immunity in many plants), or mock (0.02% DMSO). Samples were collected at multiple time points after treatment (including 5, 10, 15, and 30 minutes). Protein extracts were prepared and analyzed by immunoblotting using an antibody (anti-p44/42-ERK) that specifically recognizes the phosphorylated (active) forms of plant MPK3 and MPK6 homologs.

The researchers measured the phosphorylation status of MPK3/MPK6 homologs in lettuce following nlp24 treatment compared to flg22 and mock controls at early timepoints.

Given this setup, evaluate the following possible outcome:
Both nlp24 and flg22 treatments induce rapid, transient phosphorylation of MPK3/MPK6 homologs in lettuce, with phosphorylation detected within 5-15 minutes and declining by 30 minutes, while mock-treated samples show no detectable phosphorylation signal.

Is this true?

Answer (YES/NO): NO